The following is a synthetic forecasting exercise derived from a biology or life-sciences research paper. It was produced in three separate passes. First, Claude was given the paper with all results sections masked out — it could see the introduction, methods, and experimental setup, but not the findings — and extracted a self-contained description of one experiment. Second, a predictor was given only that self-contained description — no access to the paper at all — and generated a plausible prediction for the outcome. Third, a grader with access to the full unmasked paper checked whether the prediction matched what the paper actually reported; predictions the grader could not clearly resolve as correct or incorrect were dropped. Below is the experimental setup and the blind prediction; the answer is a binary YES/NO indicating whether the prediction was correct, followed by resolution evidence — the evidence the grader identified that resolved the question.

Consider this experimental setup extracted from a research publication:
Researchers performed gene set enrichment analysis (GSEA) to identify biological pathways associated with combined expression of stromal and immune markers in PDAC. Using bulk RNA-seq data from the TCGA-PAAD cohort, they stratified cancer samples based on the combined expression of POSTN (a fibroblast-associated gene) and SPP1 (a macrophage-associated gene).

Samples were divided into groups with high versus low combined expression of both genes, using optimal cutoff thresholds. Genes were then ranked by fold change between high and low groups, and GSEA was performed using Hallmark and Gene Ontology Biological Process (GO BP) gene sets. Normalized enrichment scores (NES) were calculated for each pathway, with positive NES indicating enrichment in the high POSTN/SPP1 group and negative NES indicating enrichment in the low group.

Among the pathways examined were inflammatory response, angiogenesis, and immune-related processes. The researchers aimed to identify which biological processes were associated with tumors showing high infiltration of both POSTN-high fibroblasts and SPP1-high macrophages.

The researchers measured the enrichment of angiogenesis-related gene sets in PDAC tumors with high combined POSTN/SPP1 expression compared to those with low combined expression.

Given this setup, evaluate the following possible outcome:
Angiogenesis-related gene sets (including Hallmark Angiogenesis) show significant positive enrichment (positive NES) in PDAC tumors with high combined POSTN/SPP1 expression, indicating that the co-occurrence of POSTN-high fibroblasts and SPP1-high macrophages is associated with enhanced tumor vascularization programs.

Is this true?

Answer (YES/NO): YES